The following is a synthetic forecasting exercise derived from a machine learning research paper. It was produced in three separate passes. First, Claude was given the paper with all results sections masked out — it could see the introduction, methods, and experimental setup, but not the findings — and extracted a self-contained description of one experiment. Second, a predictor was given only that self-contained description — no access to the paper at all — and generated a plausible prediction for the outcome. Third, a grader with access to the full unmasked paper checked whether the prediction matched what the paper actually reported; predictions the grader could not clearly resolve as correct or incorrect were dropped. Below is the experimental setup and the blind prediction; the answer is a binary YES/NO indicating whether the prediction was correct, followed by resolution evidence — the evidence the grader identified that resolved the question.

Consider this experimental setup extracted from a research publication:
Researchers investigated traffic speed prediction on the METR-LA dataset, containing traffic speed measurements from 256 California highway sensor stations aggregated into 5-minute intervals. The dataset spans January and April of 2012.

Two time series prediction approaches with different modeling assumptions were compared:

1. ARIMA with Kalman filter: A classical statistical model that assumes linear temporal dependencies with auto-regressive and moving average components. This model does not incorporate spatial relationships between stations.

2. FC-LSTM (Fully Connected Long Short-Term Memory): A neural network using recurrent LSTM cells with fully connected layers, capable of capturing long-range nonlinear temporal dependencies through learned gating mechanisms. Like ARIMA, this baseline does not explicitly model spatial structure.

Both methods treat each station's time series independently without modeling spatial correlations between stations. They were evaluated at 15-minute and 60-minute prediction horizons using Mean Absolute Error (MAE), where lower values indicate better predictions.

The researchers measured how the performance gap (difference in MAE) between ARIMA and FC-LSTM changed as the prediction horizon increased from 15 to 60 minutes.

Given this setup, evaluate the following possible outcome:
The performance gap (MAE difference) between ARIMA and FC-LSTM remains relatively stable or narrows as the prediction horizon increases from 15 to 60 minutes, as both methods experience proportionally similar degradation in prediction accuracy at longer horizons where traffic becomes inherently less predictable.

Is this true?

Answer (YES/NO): NO